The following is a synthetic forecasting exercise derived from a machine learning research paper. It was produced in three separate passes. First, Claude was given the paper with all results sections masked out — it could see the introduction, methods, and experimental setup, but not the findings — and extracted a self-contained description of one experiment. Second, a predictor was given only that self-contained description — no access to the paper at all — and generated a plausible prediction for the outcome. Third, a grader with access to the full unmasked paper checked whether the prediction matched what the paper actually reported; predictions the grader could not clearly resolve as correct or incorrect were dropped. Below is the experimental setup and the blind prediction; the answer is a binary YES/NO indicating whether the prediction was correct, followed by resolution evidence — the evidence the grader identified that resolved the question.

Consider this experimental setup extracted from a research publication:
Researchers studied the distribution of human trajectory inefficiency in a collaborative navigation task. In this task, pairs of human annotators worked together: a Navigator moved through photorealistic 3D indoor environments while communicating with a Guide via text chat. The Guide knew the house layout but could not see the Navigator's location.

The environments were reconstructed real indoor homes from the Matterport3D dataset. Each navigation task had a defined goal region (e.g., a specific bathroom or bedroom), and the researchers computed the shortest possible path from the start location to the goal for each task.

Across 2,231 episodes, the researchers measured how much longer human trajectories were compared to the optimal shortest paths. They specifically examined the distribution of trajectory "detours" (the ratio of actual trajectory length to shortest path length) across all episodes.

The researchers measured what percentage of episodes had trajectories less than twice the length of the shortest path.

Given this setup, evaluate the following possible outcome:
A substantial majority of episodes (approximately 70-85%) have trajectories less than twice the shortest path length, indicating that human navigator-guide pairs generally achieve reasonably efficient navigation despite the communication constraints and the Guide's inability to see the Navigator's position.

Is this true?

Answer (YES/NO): YES